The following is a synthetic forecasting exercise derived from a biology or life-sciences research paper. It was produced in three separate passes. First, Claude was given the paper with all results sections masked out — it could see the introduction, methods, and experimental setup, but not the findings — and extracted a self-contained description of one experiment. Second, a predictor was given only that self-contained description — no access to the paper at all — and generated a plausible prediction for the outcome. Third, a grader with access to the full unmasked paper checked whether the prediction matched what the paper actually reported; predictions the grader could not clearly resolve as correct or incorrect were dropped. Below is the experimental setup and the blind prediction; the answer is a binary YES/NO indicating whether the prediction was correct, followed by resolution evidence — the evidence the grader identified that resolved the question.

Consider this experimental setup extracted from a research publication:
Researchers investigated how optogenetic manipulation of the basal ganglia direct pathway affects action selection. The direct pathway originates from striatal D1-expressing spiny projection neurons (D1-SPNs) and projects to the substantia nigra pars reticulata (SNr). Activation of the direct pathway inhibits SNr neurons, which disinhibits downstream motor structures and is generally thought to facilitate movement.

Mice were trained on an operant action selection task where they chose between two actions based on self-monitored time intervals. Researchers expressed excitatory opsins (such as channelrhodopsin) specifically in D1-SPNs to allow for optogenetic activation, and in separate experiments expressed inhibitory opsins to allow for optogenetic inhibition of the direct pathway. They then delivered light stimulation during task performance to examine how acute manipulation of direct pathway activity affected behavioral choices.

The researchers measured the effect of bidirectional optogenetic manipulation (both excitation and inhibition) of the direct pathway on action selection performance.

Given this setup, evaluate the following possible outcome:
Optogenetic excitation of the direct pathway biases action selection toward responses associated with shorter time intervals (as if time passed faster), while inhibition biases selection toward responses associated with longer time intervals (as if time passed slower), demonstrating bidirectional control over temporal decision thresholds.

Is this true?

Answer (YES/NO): NO